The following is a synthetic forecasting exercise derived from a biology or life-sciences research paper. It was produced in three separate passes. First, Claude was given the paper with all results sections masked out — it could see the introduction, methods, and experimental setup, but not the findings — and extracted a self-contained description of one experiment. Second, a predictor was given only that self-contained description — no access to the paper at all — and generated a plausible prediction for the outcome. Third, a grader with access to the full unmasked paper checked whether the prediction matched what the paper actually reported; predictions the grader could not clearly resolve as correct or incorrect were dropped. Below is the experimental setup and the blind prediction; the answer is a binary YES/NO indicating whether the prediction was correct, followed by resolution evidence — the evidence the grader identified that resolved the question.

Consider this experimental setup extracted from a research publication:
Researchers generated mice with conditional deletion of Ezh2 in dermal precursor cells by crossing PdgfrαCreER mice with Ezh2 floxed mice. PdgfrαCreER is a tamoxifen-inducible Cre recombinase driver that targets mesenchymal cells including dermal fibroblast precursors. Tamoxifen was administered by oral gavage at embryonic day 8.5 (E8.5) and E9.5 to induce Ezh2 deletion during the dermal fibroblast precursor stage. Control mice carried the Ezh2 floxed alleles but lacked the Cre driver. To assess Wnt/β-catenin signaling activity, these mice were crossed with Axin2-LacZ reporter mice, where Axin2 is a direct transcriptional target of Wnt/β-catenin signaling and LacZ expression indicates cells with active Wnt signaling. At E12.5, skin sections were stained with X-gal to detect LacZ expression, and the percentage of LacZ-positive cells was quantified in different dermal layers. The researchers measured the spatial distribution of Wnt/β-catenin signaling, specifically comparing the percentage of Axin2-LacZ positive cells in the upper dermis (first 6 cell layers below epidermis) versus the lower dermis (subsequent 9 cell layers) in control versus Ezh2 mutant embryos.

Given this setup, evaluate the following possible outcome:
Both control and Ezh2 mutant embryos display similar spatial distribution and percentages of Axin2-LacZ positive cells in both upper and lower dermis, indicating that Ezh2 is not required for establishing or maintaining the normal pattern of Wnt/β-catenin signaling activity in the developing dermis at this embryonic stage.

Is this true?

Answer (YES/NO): NO